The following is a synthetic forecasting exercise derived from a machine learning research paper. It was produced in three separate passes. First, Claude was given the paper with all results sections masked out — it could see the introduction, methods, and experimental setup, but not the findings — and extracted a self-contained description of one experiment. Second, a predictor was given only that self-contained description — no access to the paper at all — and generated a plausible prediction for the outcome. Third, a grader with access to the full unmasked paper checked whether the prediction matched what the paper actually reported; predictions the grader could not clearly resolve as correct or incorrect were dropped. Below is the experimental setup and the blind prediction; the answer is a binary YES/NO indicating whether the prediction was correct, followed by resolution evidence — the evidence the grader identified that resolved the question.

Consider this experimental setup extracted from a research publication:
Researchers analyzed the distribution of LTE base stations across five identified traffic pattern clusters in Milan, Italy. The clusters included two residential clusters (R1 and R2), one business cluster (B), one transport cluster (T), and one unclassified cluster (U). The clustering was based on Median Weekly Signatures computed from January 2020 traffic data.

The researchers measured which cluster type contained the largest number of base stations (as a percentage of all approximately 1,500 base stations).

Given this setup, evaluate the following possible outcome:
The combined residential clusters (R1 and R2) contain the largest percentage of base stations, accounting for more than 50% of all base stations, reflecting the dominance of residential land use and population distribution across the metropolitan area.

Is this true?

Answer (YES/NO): YES